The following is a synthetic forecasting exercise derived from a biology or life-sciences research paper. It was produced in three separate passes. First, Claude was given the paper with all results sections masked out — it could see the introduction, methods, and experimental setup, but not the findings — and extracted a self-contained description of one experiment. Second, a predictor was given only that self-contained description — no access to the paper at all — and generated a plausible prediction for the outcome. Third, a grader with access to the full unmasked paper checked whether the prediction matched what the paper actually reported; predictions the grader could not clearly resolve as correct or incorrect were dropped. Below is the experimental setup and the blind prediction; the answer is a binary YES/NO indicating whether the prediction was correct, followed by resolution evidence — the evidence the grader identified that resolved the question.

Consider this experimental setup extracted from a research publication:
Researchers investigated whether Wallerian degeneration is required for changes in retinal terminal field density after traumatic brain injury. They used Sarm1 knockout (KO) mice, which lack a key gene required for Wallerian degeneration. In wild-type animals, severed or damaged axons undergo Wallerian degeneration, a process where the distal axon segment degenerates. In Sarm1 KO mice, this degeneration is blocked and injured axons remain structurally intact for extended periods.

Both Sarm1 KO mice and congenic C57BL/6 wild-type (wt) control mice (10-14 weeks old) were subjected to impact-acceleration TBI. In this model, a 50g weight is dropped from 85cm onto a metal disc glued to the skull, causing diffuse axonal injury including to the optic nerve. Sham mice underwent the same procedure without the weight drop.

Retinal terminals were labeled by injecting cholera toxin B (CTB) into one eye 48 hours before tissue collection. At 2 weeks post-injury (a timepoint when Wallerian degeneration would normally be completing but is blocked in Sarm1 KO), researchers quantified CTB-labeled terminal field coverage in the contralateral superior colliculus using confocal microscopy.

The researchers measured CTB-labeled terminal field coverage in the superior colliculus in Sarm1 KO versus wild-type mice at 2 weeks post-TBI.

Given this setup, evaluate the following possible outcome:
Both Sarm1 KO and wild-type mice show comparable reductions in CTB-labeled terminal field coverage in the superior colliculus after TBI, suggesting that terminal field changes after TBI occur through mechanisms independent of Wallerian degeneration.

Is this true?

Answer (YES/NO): YES